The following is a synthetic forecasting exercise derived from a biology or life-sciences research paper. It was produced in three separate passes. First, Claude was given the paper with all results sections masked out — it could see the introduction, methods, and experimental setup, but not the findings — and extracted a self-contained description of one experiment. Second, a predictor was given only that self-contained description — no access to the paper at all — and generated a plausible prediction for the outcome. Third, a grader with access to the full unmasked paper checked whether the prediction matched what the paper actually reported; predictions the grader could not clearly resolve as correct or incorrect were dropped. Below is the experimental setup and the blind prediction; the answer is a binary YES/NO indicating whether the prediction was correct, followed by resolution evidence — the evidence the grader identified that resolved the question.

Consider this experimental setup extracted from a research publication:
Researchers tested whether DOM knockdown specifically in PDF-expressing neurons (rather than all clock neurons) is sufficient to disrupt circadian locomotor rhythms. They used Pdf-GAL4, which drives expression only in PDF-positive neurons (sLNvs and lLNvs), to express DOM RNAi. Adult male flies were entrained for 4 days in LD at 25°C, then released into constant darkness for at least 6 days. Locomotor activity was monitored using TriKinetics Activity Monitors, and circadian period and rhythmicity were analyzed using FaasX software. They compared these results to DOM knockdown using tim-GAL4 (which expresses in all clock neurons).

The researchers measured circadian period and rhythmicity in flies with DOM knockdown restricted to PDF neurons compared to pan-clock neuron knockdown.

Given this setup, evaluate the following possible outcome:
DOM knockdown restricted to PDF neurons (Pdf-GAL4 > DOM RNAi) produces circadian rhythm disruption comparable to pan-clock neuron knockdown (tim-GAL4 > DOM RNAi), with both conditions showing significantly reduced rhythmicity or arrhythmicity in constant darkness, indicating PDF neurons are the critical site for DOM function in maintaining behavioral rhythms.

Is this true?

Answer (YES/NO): YES